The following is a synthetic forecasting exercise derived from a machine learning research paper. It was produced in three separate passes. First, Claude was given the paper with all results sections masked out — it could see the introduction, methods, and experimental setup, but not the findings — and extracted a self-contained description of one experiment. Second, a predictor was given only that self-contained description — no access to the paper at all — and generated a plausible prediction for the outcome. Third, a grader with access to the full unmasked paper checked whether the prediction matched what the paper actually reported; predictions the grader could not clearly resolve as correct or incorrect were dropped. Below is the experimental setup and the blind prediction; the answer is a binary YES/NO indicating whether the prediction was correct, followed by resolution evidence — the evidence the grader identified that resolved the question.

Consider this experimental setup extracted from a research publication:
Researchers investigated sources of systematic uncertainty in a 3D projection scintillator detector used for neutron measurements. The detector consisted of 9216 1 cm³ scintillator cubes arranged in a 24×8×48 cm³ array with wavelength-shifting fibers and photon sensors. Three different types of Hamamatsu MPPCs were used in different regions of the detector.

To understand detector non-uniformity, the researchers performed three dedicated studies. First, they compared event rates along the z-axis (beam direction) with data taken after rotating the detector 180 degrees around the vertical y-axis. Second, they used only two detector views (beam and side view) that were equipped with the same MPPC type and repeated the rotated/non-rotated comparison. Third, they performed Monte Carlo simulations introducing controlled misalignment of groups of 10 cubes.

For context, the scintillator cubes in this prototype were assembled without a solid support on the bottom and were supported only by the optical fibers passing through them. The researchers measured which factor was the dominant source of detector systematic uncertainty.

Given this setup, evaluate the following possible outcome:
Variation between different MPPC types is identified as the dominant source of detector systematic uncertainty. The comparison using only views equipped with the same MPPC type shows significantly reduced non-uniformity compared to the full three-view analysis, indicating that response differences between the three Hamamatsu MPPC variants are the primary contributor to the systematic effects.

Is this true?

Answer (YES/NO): NO